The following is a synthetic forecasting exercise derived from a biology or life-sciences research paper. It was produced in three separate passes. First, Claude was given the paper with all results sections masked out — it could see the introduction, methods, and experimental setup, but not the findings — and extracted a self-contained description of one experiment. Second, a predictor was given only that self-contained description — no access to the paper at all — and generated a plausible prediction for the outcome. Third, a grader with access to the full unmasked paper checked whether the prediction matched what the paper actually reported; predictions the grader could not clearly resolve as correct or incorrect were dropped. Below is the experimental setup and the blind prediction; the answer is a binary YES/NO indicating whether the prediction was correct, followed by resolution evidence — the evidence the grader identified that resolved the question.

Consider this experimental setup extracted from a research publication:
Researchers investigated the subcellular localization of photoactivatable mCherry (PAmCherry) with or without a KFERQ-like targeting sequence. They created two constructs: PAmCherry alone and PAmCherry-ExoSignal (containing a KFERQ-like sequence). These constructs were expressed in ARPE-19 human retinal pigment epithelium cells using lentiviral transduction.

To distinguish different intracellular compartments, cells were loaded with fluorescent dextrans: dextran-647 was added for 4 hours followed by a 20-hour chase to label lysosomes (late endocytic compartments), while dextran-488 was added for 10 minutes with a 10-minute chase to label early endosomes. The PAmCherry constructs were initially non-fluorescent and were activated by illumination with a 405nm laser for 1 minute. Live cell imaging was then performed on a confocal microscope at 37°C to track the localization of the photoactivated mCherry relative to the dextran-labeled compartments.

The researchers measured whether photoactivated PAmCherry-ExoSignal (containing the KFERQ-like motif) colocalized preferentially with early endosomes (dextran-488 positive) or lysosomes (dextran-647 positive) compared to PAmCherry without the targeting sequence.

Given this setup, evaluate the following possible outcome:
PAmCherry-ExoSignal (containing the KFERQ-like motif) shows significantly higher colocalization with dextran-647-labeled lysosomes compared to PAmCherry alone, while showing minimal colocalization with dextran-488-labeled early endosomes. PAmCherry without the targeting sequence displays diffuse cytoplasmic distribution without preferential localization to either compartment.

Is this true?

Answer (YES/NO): NO